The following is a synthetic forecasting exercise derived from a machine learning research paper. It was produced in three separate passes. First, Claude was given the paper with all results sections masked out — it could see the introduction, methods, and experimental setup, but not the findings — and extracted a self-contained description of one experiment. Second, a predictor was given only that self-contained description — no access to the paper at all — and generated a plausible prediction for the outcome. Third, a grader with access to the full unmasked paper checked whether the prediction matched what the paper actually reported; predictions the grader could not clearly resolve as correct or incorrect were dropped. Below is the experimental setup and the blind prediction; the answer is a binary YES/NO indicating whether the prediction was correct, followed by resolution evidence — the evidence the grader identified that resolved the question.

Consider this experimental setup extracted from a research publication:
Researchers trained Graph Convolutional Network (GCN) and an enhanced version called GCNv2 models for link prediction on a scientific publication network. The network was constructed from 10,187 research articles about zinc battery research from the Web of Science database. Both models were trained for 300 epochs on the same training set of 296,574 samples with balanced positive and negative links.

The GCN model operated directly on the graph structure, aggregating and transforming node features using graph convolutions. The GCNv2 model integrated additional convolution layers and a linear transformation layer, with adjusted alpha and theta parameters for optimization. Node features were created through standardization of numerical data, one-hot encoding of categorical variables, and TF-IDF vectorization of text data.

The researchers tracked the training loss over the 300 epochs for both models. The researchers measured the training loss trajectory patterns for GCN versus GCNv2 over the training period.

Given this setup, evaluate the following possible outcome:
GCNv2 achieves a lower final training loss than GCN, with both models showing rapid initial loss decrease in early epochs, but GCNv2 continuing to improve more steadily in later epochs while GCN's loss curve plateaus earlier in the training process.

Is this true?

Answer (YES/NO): NO